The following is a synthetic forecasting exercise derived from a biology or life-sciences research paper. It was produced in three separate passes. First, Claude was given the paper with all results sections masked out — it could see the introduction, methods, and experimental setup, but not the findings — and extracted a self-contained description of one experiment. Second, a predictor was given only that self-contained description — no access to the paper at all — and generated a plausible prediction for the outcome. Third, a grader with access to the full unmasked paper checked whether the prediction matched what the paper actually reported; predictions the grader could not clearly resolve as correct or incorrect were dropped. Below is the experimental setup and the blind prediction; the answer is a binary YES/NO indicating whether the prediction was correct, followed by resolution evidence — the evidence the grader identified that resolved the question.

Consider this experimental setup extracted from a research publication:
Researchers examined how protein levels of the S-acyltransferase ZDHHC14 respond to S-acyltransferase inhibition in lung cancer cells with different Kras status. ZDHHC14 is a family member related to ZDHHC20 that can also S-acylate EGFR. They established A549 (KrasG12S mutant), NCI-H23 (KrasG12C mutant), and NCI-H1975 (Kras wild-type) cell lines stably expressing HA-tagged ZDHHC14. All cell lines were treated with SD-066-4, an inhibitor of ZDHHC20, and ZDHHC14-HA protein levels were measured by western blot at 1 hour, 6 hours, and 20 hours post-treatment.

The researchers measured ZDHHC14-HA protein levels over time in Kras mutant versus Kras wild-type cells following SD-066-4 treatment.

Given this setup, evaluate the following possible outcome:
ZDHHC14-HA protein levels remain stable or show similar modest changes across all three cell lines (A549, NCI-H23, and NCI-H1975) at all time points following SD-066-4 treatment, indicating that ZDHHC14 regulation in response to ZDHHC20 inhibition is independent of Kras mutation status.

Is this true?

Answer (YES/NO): NO